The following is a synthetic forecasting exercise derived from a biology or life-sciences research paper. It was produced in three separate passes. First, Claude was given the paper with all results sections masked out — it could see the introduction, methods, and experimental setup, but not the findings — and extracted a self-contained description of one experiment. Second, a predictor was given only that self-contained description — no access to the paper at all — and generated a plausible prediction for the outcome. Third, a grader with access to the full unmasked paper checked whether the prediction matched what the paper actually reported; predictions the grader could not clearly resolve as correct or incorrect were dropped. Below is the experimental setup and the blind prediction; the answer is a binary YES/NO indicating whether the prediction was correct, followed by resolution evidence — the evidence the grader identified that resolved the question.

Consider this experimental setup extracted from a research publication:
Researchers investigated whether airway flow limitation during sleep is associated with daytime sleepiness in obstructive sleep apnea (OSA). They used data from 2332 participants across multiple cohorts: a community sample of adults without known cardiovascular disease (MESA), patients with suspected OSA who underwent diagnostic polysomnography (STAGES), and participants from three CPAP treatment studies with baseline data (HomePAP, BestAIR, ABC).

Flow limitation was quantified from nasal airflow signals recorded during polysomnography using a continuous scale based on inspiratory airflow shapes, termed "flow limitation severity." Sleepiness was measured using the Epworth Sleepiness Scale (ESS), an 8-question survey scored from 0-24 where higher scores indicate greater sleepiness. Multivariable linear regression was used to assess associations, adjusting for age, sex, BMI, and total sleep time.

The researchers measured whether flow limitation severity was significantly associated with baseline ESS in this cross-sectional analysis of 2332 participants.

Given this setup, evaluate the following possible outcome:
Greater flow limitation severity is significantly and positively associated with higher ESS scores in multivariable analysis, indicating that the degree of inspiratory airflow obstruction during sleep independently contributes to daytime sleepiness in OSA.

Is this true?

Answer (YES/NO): YES